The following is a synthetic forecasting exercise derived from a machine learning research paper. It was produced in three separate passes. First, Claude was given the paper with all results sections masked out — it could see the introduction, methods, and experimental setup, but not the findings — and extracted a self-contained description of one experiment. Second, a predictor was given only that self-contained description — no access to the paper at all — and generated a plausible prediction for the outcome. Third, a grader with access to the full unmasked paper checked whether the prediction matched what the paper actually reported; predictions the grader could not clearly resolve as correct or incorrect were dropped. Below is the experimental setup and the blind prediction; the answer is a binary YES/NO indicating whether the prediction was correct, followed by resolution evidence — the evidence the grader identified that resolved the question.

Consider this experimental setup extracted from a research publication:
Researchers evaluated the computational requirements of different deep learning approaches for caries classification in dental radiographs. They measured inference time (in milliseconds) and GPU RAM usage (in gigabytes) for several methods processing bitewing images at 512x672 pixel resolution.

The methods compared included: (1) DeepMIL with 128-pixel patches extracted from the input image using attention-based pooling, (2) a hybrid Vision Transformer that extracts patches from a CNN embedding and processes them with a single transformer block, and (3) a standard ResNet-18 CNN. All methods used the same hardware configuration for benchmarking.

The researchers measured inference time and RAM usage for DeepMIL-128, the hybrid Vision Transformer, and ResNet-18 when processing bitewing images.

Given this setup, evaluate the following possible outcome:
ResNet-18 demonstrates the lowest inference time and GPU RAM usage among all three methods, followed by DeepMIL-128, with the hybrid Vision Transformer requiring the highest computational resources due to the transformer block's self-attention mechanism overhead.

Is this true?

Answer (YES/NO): NO